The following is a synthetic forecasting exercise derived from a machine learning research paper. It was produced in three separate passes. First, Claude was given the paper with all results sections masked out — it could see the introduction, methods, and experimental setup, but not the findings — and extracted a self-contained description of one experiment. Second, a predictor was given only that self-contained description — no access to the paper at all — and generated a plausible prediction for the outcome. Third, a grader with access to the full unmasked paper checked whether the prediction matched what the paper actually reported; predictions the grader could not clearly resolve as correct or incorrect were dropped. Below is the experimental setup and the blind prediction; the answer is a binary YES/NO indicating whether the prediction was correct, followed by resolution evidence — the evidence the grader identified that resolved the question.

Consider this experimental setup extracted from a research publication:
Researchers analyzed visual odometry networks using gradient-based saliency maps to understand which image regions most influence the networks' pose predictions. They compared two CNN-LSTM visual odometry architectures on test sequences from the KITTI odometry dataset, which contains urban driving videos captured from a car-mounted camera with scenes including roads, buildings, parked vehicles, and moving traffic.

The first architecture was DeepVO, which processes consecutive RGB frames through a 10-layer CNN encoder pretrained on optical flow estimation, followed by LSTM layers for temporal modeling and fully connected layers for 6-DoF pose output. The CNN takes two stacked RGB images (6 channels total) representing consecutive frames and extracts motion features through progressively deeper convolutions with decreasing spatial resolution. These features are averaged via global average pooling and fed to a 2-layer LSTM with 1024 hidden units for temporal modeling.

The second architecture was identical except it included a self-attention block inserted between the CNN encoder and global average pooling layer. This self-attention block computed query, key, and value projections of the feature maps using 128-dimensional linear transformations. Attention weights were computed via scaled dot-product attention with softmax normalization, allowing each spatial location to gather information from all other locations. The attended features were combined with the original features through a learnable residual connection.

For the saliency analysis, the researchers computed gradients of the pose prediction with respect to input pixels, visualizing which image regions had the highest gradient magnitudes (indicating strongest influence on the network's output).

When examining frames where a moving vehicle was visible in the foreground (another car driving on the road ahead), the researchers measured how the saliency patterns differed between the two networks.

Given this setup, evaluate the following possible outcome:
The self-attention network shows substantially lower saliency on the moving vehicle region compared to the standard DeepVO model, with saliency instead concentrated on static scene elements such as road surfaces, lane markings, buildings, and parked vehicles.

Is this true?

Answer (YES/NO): YES